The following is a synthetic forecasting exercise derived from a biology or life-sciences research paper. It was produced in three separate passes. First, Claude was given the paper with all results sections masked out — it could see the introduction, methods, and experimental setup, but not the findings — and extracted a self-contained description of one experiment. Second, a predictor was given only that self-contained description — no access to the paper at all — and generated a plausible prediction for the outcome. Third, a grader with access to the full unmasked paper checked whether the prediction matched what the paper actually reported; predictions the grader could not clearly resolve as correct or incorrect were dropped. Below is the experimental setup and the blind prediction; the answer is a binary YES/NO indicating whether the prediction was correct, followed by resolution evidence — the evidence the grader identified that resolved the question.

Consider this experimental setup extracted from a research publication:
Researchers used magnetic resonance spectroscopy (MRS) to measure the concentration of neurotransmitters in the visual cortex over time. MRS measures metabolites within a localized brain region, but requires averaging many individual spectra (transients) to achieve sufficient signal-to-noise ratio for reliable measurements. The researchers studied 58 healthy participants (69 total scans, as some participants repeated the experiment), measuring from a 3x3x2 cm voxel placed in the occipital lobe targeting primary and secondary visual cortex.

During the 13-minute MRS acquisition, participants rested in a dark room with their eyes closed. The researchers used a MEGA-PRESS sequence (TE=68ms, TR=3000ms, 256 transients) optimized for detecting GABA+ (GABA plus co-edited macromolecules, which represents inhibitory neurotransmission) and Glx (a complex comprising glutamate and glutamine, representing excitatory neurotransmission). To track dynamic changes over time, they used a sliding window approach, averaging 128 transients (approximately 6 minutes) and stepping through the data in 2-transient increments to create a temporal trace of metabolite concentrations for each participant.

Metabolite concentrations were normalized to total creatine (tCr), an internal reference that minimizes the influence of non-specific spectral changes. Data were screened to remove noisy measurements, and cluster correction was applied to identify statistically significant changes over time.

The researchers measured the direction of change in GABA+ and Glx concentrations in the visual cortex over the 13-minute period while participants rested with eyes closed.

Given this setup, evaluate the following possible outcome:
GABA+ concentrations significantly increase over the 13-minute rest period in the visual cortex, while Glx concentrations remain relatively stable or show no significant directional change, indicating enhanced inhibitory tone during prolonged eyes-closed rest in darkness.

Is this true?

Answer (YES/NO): NO